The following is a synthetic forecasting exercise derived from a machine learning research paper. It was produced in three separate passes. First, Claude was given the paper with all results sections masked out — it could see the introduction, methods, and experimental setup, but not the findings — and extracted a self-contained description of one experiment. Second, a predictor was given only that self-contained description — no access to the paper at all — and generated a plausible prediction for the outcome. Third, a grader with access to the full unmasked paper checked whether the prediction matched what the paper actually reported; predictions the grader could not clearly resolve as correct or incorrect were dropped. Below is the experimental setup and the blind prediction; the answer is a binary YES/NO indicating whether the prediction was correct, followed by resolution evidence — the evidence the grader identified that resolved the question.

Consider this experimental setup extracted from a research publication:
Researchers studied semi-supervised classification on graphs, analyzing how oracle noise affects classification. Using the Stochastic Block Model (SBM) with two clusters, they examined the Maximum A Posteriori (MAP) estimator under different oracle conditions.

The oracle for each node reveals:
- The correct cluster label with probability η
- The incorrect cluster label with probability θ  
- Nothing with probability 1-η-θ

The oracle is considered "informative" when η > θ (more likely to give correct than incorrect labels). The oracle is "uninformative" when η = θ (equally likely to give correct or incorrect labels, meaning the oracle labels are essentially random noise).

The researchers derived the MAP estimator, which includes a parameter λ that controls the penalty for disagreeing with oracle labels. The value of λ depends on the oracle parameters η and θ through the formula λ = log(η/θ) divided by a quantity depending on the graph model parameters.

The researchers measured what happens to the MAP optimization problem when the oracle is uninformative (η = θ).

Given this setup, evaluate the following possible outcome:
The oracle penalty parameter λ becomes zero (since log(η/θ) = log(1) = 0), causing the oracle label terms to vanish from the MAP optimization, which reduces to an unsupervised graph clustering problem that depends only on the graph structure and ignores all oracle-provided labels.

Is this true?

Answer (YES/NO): YES